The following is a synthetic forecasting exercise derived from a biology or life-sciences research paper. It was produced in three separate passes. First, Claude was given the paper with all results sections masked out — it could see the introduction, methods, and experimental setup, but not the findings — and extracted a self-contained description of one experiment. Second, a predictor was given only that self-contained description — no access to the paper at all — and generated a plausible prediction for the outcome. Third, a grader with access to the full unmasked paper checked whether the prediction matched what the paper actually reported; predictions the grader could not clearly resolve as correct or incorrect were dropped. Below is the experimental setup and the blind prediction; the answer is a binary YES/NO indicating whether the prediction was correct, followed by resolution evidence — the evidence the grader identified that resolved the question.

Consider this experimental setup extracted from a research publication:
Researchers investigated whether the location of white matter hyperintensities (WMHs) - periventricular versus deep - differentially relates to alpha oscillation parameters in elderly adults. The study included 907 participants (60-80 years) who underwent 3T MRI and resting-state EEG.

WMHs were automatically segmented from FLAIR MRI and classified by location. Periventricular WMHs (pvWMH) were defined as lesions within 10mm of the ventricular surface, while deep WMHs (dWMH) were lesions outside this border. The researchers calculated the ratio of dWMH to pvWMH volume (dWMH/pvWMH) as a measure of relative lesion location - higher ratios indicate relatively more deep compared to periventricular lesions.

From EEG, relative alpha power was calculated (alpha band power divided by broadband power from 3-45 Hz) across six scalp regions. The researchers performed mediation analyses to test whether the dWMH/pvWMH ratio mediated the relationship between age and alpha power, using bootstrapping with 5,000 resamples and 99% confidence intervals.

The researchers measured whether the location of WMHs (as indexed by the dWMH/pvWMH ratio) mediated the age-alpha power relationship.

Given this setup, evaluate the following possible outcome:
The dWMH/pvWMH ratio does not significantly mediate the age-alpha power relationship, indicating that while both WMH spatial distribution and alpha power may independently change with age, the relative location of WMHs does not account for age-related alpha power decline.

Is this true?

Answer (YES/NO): NO